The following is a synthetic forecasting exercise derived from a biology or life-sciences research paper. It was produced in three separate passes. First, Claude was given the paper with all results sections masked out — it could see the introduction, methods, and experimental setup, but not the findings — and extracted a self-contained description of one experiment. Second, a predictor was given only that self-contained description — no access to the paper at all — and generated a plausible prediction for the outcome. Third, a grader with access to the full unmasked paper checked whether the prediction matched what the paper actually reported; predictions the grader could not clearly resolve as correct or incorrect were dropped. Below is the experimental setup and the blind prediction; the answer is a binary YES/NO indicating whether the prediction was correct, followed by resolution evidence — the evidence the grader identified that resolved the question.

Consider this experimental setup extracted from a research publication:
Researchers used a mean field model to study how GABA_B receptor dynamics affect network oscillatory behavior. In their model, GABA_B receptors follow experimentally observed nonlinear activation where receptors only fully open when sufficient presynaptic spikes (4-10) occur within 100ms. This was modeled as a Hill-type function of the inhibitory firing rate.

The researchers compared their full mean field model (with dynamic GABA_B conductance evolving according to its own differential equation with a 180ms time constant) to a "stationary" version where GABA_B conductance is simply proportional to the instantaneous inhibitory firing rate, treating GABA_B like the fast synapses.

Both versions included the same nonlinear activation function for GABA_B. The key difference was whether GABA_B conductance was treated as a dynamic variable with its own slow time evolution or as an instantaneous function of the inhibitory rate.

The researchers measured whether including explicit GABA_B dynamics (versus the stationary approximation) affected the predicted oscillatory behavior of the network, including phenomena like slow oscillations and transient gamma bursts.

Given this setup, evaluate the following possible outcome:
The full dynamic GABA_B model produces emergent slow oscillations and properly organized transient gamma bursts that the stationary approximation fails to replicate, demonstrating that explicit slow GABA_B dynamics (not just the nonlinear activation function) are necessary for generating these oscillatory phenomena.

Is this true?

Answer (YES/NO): YES